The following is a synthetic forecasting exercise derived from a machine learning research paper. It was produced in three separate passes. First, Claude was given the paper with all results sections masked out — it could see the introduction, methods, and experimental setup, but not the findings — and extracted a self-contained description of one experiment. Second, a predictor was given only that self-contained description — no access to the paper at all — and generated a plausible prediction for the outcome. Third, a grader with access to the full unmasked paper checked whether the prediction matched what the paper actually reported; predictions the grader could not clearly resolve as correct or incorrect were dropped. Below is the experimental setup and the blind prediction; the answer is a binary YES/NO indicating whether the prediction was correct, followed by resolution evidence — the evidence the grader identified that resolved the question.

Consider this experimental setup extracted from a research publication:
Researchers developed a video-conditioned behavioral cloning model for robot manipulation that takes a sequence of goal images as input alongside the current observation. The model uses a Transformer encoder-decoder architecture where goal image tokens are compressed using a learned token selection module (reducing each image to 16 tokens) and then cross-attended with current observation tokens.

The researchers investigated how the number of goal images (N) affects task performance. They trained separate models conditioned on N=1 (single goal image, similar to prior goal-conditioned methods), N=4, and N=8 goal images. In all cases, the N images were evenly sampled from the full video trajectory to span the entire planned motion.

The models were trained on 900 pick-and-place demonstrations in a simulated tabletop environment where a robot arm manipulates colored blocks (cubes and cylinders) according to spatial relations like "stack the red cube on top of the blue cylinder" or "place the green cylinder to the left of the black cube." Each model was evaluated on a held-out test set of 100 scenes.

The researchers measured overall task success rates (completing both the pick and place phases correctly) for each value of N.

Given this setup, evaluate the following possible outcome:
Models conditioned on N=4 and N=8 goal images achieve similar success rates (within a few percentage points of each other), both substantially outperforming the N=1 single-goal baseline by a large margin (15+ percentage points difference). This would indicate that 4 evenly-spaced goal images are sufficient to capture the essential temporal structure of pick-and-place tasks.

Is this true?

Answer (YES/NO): NO